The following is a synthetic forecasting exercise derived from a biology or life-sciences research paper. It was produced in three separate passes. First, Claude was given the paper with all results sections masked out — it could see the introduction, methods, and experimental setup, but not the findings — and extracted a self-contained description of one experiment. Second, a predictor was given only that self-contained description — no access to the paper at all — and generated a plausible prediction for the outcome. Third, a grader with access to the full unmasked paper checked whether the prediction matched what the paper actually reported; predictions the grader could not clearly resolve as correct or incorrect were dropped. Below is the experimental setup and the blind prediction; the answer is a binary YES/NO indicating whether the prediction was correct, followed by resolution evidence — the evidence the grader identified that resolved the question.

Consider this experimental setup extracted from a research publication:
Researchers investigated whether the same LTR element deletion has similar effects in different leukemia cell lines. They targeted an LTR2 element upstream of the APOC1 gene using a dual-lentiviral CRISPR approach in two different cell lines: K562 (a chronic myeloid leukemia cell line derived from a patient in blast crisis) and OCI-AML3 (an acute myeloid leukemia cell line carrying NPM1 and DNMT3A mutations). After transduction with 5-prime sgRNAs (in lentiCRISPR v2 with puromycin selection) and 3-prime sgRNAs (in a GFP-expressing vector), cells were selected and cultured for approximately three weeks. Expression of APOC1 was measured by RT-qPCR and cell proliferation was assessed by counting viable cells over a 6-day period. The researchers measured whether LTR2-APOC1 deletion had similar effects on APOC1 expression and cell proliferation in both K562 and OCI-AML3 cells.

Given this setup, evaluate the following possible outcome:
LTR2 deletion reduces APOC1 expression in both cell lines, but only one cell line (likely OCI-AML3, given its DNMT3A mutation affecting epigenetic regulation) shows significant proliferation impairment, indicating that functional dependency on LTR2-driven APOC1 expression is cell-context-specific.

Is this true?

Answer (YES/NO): NO